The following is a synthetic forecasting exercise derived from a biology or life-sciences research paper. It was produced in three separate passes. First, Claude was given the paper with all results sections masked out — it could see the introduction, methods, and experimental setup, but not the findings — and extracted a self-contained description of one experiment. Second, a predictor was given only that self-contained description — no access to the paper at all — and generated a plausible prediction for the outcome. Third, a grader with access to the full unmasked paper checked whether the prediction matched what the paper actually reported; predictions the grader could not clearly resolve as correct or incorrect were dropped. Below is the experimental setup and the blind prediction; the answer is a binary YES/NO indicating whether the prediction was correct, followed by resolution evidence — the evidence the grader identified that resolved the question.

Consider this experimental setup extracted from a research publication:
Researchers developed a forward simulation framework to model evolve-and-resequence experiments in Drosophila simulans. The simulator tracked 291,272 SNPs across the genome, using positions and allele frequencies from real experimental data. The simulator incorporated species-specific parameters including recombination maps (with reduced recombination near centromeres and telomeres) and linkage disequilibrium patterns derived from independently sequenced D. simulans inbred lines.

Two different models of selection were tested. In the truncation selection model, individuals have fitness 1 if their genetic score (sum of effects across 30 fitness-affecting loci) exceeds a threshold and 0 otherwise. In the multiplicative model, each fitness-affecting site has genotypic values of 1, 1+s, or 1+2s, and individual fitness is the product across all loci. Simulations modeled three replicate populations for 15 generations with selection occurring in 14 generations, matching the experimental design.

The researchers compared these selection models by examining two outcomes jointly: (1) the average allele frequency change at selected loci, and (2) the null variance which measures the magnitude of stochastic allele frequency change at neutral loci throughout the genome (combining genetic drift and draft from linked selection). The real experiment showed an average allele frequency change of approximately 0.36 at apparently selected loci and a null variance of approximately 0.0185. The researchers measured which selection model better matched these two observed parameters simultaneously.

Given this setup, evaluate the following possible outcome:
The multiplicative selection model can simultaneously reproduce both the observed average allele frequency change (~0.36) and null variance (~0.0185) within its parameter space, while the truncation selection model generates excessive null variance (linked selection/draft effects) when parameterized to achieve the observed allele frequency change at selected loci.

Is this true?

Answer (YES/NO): NO